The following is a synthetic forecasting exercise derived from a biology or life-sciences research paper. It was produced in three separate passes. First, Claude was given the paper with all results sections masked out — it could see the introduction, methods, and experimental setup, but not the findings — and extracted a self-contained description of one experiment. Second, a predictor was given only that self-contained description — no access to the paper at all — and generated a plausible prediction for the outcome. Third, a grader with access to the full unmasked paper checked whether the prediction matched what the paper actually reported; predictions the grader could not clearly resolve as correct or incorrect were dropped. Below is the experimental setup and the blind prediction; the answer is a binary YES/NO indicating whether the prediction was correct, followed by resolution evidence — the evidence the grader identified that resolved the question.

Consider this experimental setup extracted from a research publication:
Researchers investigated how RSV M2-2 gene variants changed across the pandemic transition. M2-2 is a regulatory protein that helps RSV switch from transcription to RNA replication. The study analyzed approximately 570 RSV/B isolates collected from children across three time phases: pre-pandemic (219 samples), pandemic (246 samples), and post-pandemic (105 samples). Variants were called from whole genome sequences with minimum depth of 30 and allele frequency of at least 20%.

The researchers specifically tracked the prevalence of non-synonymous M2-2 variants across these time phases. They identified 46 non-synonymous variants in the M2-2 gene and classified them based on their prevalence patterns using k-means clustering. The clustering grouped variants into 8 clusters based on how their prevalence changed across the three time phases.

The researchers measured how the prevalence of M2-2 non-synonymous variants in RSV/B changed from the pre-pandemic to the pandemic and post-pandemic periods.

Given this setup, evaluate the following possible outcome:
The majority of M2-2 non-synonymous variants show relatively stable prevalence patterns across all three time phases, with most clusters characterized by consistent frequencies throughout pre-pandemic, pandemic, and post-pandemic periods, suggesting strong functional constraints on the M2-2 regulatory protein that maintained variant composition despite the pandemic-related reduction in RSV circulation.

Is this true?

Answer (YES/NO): NO